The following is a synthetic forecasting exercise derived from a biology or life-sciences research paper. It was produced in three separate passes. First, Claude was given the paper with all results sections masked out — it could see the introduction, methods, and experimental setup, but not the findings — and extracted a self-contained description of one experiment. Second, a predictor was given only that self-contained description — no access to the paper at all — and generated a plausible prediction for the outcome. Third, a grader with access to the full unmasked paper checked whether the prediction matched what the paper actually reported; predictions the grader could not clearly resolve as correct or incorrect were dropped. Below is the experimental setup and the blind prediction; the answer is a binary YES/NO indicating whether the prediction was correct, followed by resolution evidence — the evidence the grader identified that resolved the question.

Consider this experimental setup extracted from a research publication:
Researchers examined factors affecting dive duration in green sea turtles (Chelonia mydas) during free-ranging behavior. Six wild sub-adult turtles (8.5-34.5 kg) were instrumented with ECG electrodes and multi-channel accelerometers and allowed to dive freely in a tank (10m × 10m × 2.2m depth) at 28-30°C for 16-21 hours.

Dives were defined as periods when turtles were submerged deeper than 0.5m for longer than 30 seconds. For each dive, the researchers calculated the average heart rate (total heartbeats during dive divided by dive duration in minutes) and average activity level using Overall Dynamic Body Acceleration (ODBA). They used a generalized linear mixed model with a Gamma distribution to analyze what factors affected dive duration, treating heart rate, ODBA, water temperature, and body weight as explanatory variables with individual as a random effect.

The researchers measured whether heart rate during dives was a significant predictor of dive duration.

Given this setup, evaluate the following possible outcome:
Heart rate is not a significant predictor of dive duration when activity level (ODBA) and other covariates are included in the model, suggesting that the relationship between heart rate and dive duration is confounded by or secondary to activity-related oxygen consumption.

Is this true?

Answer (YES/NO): NO